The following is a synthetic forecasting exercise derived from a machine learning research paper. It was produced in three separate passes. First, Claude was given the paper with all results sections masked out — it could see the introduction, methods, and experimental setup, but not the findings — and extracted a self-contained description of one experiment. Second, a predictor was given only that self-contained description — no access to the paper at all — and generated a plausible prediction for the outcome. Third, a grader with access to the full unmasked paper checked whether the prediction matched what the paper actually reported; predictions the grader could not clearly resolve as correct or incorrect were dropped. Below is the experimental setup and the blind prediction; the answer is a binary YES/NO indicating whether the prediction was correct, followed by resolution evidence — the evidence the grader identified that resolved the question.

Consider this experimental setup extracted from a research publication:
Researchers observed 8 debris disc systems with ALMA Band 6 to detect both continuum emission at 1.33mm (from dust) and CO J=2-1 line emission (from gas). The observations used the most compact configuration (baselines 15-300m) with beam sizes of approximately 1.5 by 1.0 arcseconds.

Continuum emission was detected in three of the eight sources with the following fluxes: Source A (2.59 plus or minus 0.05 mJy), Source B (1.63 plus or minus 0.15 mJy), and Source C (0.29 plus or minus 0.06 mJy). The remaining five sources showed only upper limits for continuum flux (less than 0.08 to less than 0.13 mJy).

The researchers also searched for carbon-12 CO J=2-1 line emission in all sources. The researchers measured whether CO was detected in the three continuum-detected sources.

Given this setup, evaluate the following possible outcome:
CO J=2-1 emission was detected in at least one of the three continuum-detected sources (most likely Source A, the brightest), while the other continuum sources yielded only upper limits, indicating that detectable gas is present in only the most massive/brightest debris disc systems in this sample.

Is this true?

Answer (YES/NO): YES